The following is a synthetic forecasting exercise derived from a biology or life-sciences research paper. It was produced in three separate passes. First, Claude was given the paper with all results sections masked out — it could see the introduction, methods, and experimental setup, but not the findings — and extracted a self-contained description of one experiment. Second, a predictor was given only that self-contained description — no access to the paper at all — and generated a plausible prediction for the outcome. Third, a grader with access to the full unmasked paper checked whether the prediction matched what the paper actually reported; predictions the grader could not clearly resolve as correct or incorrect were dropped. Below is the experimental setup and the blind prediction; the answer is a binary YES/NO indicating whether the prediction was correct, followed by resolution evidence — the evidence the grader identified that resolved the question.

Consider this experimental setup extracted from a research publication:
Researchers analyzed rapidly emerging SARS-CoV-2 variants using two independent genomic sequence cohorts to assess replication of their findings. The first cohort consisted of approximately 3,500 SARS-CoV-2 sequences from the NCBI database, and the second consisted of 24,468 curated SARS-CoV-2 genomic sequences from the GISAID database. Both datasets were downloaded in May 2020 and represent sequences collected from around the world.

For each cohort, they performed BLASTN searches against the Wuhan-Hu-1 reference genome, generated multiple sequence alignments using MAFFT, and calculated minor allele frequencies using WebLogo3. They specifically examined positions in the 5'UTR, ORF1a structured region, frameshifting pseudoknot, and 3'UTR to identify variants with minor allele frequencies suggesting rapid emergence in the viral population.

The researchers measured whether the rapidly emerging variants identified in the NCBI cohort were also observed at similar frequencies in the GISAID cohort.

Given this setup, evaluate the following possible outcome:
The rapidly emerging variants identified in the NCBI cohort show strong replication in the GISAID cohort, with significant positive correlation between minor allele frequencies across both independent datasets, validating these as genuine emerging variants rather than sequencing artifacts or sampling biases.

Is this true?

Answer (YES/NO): NO